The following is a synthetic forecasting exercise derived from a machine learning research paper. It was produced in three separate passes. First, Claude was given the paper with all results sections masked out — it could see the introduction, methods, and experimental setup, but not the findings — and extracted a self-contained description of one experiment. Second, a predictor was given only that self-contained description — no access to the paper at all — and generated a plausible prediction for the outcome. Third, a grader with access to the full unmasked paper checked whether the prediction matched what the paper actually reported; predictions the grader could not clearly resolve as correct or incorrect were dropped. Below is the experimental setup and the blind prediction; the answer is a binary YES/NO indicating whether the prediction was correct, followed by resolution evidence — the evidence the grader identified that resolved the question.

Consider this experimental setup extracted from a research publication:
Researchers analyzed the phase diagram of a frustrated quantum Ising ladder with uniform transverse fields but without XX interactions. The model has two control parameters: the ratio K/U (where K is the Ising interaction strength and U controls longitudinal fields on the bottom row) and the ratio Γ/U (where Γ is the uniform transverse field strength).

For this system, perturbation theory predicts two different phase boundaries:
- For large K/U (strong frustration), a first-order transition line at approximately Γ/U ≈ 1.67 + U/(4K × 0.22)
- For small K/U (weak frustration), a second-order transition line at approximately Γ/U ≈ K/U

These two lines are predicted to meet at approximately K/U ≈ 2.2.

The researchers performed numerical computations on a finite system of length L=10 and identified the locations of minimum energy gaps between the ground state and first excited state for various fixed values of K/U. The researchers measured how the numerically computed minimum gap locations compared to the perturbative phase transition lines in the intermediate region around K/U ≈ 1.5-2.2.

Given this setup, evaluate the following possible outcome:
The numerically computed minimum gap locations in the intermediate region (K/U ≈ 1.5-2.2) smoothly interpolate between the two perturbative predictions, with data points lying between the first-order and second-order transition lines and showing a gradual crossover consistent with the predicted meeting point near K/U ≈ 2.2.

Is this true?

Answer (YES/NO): NO